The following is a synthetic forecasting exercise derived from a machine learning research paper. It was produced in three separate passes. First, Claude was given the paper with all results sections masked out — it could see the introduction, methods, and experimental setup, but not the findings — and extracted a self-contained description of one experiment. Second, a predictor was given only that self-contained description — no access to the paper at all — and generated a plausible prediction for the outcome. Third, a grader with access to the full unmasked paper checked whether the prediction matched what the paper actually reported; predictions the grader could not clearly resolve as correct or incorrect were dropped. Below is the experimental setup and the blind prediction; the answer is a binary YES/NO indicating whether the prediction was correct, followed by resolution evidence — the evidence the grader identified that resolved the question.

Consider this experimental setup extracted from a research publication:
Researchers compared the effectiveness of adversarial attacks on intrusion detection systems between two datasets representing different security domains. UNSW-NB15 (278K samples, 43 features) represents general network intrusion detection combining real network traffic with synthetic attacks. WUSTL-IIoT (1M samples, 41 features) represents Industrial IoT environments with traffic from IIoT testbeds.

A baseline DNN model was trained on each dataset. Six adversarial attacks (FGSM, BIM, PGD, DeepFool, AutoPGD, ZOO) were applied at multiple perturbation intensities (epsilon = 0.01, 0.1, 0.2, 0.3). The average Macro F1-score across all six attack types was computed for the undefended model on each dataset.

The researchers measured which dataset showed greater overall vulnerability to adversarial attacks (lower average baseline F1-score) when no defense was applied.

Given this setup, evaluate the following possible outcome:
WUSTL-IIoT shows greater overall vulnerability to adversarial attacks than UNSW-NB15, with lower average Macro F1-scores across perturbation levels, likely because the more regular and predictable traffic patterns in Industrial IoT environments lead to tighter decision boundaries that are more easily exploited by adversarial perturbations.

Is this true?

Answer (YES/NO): YES